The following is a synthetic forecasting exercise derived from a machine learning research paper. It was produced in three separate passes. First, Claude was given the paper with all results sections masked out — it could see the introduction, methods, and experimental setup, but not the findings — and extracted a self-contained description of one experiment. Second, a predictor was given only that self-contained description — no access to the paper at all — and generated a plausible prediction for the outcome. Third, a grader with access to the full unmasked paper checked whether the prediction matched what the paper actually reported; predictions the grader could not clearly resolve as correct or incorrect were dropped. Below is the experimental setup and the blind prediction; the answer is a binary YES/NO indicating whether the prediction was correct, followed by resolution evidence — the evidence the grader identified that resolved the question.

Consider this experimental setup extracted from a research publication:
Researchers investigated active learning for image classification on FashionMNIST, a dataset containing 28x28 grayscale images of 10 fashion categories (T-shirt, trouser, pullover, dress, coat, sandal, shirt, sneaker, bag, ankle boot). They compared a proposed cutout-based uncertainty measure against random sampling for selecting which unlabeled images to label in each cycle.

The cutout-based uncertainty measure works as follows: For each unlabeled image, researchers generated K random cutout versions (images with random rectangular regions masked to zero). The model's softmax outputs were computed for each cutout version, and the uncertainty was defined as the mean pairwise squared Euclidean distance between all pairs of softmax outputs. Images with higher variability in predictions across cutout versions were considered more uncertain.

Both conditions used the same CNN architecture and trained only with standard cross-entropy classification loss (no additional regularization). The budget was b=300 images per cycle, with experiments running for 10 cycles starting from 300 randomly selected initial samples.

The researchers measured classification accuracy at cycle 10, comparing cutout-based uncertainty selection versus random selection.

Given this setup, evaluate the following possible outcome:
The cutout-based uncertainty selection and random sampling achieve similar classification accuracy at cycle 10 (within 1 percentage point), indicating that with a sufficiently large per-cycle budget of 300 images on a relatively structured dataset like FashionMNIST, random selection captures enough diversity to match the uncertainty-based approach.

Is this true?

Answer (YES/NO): YES